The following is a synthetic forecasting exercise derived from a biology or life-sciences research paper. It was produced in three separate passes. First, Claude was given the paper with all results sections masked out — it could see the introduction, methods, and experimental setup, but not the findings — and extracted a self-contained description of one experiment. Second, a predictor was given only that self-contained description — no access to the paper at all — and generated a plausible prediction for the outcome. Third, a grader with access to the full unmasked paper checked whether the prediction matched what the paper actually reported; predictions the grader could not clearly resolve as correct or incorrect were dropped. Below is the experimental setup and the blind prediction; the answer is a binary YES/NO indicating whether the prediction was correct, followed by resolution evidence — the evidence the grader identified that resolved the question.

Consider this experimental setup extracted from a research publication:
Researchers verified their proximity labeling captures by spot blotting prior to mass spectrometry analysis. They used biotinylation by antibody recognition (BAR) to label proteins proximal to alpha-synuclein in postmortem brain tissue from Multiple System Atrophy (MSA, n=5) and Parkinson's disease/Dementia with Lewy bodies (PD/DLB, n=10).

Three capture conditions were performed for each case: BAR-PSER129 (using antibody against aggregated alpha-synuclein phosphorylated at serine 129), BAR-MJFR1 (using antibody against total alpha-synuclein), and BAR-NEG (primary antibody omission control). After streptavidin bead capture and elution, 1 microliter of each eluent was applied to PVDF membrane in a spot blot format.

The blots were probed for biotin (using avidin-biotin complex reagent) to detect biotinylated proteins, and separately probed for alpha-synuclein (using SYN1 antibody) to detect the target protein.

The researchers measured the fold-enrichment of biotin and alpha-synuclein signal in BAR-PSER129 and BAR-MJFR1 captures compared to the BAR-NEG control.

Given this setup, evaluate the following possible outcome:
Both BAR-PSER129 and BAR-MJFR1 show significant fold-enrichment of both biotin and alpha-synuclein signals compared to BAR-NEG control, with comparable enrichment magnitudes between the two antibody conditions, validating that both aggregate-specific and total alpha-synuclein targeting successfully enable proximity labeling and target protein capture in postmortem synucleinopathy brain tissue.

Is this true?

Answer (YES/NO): NO